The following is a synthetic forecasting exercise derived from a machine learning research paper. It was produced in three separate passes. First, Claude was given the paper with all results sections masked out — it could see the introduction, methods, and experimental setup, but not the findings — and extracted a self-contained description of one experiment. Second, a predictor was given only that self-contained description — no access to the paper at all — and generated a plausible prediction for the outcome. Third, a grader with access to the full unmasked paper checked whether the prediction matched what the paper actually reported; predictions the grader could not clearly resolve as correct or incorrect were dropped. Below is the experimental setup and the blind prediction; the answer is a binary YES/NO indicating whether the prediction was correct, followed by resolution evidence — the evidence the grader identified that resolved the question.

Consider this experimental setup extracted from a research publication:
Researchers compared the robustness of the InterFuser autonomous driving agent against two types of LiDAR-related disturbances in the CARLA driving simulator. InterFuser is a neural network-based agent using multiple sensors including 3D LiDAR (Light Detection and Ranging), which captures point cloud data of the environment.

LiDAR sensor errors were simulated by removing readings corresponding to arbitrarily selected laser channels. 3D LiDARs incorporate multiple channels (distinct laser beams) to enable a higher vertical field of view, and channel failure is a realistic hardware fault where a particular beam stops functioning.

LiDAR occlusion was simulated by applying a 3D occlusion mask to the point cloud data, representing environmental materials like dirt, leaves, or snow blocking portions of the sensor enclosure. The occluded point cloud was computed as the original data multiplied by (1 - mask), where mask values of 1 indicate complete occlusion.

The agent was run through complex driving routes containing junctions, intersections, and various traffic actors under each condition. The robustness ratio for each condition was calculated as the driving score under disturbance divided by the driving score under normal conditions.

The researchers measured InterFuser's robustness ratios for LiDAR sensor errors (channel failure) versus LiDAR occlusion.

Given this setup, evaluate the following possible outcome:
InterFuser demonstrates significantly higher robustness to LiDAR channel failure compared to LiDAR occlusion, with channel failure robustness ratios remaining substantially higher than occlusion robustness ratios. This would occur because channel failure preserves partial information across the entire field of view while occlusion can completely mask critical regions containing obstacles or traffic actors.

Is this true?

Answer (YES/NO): YES